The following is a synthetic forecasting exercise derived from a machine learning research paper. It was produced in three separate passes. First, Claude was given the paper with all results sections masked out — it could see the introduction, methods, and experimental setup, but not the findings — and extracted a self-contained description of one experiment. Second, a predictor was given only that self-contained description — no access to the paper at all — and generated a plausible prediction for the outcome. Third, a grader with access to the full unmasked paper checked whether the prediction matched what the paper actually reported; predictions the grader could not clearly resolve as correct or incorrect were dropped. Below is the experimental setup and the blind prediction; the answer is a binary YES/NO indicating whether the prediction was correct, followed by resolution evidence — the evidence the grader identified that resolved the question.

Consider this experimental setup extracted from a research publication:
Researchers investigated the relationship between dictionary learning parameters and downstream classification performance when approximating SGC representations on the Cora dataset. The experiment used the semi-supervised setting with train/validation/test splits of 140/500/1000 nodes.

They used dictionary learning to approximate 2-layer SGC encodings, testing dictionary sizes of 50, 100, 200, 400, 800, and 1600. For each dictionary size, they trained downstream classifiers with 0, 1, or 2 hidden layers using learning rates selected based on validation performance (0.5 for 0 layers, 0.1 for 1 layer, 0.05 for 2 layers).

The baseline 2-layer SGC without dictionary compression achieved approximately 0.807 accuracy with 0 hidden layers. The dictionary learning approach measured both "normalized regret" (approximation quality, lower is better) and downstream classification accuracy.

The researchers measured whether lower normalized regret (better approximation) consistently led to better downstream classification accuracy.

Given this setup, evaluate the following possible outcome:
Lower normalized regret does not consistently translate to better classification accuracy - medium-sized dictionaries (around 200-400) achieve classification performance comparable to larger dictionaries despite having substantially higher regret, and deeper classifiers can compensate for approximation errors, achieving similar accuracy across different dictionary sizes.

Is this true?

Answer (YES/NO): YES